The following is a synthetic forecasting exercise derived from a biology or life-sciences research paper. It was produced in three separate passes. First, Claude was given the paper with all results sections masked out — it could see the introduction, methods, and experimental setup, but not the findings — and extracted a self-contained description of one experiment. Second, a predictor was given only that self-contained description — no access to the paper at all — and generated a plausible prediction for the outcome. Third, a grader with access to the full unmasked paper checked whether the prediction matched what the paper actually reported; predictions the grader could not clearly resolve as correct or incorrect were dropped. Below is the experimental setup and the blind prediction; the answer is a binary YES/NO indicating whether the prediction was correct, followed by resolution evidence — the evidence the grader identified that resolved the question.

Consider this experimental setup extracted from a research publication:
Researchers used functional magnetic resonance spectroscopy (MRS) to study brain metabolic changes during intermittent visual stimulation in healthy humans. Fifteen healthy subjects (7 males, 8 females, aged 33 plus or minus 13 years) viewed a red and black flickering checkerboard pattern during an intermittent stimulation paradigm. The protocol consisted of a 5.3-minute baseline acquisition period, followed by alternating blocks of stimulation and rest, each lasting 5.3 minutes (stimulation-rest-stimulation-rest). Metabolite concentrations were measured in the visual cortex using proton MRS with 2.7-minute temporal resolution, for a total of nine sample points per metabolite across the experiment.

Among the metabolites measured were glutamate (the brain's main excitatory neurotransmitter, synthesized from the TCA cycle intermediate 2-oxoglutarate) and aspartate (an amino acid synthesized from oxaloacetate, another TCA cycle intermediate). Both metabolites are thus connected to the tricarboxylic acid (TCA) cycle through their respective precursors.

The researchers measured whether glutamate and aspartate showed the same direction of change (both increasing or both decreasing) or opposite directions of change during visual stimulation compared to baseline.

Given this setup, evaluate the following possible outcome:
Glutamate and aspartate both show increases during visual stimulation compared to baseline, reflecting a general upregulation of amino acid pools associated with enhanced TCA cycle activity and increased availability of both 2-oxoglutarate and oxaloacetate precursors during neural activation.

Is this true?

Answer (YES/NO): NO